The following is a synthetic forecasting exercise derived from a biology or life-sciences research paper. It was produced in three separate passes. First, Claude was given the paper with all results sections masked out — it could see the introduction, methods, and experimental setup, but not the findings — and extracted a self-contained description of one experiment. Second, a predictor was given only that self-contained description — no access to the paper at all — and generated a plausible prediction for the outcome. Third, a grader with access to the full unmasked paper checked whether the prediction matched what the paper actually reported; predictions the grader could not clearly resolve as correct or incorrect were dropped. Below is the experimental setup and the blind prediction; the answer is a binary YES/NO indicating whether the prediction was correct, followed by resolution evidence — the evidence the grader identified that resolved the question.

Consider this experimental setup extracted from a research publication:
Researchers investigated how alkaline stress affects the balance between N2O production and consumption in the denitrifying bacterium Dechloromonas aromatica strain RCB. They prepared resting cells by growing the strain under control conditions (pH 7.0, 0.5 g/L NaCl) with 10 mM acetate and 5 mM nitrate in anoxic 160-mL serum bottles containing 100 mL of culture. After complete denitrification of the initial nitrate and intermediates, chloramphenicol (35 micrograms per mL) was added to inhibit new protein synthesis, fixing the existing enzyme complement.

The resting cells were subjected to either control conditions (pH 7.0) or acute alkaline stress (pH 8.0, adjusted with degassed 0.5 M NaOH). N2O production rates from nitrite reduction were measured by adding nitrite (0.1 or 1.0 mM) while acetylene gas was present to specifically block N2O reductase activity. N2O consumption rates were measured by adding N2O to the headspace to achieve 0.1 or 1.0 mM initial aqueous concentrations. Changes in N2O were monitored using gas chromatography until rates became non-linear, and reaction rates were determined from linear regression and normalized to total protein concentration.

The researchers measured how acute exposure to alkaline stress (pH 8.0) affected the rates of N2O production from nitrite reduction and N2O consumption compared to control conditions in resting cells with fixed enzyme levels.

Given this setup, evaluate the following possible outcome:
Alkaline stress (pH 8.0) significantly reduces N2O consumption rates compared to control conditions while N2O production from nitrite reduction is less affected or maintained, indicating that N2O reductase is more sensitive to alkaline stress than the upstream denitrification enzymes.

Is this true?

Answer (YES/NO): YES